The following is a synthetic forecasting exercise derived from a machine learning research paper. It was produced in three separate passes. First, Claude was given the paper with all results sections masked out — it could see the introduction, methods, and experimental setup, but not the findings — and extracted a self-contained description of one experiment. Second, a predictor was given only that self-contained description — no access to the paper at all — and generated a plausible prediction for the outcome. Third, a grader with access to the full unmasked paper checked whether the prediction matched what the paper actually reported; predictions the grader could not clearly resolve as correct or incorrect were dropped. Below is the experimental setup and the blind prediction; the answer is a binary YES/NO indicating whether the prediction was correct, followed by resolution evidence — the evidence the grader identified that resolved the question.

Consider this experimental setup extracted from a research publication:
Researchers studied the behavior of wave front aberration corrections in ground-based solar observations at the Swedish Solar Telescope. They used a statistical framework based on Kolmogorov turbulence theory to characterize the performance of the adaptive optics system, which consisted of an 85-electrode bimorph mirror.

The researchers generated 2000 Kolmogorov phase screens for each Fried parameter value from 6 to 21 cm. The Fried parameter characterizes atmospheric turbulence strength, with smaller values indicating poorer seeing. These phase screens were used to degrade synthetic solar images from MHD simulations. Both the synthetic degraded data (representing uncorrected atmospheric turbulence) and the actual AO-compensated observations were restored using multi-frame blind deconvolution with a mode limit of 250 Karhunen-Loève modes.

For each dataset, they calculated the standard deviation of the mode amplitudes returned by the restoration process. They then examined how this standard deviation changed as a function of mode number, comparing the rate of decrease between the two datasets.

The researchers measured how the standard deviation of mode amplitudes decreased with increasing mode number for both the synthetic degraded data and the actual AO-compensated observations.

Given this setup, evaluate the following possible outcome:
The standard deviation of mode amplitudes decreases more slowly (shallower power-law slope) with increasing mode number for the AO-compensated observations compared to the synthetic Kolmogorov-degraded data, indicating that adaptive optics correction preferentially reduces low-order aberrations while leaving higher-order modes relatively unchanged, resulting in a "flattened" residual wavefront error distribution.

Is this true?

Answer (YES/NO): YES